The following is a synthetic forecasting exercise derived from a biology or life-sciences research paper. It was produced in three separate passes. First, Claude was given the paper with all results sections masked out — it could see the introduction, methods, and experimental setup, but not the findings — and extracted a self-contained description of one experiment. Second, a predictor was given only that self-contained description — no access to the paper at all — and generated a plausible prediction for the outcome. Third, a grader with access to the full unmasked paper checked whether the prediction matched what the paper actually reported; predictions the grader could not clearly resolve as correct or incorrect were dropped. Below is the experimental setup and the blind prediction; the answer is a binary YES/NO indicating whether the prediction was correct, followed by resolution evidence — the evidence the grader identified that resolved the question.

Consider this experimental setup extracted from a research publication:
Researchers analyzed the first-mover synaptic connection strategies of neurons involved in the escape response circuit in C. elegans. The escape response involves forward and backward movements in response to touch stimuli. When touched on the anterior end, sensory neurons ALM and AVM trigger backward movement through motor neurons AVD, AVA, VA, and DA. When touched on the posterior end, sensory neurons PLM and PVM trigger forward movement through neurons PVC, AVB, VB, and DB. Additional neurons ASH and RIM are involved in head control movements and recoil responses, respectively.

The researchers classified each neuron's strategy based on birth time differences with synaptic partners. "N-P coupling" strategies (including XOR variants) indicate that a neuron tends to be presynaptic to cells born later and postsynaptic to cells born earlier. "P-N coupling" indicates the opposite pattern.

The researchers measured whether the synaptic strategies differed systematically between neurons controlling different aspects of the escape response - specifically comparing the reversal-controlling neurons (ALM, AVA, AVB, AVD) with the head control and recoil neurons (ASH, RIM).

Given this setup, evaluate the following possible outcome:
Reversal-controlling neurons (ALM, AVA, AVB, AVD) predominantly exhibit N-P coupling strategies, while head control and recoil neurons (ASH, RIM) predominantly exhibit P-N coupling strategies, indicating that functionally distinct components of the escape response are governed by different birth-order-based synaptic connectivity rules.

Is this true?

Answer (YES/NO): YES